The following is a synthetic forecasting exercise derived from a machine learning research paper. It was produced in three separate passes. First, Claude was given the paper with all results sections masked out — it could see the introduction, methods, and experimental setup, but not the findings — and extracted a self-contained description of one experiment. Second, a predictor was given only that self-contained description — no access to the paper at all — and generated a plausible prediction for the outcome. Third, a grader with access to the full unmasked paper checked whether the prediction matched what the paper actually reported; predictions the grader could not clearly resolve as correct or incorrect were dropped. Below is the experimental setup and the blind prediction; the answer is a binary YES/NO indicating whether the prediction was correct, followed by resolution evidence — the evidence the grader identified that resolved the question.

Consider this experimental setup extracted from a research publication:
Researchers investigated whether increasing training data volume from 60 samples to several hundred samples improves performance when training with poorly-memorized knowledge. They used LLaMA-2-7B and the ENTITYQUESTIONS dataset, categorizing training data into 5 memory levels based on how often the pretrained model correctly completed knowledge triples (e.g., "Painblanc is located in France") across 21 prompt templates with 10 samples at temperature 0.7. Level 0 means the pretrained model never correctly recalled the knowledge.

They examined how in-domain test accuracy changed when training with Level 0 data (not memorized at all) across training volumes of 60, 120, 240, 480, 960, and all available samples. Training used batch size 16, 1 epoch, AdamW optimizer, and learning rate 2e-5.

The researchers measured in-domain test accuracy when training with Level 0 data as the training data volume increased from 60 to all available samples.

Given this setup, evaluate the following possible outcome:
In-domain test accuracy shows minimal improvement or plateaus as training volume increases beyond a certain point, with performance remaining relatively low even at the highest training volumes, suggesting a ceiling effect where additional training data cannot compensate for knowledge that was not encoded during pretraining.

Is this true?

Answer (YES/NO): NO